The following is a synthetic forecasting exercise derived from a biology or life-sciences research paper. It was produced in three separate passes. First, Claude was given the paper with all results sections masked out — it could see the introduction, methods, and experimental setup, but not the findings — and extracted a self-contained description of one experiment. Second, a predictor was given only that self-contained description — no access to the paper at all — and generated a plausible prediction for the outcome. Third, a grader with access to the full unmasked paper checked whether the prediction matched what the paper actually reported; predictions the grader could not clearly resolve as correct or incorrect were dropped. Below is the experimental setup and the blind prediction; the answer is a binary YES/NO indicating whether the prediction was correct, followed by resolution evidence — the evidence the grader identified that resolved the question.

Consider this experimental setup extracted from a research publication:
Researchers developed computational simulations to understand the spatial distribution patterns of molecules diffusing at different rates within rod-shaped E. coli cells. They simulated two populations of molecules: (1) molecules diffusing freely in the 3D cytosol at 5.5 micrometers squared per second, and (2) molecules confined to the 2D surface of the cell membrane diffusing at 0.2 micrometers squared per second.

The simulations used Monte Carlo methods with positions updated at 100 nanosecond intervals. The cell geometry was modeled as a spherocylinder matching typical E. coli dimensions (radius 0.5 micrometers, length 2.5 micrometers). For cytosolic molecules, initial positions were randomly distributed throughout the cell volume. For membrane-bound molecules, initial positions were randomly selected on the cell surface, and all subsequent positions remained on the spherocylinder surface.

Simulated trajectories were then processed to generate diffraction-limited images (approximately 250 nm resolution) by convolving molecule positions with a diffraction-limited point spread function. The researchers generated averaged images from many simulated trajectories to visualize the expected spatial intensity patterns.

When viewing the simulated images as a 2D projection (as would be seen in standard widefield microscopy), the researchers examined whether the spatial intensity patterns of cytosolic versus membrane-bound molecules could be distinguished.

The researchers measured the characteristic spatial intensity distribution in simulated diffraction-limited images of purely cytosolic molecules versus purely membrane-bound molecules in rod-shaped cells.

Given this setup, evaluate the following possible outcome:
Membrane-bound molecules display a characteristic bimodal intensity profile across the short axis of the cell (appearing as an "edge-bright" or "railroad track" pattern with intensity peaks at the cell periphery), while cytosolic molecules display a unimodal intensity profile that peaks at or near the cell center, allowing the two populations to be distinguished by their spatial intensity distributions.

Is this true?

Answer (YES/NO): YES